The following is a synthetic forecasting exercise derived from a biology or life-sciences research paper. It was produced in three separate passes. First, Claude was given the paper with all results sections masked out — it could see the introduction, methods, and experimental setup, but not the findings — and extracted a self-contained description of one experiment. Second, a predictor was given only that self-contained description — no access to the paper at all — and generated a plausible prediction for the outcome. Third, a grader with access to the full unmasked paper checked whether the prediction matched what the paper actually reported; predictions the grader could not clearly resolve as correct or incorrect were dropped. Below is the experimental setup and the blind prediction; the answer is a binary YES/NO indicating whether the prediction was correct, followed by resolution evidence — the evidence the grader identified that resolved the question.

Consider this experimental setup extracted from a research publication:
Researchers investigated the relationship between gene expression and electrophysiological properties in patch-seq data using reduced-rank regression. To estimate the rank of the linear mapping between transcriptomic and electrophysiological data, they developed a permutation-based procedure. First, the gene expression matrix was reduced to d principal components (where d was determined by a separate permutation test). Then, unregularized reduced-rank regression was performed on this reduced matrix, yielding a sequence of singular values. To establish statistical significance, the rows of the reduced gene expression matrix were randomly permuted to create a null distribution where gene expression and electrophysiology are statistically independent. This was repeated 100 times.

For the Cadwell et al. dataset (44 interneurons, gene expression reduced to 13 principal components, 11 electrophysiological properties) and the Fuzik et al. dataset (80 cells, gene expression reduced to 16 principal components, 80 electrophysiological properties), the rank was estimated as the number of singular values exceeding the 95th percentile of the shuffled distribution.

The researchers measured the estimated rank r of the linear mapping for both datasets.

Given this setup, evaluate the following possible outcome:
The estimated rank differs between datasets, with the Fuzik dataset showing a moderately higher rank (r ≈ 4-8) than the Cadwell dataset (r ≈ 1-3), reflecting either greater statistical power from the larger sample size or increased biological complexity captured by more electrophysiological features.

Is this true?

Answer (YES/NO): NO